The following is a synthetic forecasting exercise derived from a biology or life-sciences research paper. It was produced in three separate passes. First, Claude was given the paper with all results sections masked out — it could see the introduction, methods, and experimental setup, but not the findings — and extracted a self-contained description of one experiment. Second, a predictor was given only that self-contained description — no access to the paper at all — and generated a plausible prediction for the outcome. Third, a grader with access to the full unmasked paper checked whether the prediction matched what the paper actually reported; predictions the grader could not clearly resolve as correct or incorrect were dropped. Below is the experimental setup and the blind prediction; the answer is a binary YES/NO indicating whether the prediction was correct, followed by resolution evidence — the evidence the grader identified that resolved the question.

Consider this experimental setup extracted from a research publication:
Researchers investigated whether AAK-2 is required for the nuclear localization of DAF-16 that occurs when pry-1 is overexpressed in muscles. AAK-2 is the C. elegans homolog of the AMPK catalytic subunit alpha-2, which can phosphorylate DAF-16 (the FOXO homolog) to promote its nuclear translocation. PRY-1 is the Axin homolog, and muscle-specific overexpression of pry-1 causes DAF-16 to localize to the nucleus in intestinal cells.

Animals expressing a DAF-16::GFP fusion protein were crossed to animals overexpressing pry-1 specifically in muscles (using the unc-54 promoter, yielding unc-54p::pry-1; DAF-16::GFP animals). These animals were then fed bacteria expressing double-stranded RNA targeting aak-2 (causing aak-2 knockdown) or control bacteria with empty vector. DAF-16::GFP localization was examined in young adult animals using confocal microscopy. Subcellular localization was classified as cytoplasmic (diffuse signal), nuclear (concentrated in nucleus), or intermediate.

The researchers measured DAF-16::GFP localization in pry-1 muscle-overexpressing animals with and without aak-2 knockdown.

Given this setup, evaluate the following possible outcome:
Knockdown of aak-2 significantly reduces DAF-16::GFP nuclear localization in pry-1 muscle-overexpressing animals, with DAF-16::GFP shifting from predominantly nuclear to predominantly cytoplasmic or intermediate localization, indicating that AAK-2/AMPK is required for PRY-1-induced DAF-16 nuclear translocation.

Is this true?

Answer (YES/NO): YES